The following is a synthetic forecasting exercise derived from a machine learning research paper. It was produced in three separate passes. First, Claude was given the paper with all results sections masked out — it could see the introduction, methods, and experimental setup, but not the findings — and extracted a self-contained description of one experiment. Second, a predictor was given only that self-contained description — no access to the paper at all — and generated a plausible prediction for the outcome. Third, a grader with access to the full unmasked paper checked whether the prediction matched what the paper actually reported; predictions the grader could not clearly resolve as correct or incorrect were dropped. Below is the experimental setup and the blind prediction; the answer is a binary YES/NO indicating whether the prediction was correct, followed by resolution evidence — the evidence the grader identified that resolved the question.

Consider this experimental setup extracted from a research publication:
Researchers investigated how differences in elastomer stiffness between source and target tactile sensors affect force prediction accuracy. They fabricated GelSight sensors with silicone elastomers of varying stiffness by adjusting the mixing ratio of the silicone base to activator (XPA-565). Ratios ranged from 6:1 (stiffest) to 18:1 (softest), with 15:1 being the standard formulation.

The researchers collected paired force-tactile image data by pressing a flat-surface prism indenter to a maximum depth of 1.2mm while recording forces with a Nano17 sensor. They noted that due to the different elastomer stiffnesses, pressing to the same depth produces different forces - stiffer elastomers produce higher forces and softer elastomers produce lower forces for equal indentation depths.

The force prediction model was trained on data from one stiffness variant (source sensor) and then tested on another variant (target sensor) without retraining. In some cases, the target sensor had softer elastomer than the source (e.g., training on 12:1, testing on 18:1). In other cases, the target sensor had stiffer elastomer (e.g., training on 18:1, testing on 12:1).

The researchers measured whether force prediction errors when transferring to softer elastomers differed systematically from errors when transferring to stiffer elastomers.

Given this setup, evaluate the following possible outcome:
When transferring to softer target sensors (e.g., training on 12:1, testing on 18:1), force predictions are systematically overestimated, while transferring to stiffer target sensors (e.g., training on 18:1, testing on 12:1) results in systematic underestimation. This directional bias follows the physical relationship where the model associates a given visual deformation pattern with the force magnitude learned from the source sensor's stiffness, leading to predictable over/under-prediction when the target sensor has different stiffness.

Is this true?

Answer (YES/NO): YES